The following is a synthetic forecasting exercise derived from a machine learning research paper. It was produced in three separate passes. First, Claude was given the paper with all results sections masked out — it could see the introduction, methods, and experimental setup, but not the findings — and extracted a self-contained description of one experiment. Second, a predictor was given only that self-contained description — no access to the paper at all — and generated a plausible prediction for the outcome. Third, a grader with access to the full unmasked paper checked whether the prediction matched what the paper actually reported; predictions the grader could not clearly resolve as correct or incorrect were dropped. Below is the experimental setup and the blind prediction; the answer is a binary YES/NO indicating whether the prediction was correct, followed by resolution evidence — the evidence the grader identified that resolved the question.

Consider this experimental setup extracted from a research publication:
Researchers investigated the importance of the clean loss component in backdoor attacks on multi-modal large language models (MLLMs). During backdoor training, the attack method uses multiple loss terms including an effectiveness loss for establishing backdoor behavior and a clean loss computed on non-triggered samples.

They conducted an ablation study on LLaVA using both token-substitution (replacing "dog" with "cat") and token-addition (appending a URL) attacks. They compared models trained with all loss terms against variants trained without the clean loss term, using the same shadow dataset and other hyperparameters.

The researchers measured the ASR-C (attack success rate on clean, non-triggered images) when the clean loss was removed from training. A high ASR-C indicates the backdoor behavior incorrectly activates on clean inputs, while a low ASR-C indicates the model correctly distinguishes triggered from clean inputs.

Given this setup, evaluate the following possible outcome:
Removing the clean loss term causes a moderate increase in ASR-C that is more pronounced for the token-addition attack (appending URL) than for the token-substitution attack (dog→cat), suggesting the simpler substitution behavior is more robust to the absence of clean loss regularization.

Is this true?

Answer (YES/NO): NO